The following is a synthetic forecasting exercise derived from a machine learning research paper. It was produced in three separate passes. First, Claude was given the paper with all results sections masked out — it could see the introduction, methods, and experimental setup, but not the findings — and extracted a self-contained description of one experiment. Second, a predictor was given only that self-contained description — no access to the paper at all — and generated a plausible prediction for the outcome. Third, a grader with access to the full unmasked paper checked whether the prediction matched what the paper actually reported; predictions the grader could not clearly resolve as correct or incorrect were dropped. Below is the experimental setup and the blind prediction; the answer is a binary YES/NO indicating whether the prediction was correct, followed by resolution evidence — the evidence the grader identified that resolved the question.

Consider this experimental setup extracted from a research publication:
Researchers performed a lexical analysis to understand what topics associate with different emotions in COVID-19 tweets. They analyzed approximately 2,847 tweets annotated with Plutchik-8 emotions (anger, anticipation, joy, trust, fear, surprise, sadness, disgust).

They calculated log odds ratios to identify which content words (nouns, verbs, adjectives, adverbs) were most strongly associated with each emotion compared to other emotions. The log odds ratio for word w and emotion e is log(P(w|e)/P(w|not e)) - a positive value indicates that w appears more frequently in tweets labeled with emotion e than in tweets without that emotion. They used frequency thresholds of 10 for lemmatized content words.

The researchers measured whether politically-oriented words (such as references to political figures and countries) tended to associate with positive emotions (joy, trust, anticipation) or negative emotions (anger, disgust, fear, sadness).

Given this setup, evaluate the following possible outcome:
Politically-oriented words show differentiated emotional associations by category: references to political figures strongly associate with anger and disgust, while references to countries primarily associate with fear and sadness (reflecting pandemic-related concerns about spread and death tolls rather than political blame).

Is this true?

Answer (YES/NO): NO